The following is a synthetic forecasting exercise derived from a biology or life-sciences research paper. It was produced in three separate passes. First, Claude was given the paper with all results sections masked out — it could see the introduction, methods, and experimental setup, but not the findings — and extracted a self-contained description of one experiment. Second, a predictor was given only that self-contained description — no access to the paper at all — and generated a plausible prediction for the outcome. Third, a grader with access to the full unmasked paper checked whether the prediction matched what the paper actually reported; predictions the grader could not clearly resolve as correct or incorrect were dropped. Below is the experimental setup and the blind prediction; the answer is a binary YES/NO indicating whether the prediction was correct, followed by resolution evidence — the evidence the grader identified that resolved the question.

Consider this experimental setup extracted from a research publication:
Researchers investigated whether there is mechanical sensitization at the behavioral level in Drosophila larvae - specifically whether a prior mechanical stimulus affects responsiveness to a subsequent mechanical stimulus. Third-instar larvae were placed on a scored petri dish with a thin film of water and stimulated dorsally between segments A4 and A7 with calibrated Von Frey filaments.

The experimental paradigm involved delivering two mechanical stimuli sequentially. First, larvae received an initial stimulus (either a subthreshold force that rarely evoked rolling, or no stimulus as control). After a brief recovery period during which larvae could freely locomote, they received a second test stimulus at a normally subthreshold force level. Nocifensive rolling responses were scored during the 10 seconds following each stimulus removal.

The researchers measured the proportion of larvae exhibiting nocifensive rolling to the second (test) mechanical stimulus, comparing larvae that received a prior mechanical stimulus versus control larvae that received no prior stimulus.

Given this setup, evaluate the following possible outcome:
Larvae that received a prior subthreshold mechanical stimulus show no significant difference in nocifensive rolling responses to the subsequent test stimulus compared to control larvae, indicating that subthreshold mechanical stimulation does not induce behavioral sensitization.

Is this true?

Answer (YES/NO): NO